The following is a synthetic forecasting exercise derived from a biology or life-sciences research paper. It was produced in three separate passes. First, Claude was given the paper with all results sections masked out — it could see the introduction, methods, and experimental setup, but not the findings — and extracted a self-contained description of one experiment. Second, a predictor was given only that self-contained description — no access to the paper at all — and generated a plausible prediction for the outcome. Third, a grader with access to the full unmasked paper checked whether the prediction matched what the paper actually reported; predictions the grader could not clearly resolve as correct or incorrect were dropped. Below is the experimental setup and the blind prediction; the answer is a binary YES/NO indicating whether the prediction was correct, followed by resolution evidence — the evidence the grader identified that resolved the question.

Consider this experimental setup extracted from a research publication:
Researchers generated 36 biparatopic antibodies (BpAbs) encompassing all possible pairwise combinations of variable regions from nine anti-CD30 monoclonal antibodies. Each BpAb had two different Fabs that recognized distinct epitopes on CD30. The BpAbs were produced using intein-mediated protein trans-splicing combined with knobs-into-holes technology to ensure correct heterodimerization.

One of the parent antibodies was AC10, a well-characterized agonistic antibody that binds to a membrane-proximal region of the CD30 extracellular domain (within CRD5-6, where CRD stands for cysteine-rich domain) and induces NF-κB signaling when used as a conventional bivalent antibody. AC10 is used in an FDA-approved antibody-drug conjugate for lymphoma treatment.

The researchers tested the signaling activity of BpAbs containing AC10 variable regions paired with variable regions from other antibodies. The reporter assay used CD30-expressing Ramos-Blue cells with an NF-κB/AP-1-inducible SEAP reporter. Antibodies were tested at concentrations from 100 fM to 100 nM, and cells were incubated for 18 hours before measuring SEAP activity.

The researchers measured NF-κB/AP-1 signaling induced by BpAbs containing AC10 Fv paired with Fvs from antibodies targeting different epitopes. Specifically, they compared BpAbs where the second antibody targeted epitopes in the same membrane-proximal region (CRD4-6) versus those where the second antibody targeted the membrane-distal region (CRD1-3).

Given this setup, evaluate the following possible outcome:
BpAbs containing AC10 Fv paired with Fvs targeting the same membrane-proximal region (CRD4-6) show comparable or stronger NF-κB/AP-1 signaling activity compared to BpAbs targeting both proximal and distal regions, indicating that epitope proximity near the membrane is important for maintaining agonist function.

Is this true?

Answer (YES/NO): NO